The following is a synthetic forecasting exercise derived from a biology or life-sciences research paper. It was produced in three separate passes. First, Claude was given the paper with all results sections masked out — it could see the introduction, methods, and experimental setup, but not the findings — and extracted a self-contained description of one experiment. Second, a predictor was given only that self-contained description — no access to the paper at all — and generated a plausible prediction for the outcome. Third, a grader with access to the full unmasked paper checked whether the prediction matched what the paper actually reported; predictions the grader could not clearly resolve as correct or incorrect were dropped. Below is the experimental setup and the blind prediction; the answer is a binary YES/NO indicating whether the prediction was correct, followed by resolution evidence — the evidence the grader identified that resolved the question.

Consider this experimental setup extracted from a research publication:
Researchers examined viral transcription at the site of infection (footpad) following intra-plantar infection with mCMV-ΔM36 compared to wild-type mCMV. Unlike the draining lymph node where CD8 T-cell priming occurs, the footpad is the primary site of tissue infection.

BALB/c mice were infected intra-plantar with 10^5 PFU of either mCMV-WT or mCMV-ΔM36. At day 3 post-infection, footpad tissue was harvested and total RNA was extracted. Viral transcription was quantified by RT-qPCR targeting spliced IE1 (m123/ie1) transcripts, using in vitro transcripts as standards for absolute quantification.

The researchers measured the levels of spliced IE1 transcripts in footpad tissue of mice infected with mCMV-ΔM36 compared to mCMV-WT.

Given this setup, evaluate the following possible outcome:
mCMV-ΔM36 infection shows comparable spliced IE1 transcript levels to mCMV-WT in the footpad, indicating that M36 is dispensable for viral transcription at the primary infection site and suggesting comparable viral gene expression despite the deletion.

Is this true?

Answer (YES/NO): YES